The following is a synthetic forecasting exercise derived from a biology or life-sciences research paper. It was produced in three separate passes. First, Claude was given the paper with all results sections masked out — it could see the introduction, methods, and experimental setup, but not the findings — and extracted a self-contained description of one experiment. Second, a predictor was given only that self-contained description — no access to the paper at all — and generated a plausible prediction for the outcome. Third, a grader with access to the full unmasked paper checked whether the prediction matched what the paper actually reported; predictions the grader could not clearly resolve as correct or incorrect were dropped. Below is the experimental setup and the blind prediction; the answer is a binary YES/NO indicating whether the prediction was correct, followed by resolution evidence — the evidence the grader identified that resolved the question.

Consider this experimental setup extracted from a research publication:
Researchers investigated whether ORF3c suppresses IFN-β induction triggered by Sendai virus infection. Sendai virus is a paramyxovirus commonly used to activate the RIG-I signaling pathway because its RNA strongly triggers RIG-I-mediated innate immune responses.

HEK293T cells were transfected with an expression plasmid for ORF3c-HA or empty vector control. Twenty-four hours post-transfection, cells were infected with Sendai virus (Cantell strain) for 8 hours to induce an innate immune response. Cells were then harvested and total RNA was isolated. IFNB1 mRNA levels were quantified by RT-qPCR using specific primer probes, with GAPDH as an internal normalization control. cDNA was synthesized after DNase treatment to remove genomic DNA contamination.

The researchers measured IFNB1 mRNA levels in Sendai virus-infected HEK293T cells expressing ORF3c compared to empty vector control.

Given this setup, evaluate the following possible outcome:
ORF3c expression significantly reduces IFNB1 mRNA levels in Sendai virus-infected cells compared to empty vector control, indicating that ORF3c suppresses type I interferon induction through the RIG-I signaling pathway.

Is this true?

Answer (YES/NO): YES